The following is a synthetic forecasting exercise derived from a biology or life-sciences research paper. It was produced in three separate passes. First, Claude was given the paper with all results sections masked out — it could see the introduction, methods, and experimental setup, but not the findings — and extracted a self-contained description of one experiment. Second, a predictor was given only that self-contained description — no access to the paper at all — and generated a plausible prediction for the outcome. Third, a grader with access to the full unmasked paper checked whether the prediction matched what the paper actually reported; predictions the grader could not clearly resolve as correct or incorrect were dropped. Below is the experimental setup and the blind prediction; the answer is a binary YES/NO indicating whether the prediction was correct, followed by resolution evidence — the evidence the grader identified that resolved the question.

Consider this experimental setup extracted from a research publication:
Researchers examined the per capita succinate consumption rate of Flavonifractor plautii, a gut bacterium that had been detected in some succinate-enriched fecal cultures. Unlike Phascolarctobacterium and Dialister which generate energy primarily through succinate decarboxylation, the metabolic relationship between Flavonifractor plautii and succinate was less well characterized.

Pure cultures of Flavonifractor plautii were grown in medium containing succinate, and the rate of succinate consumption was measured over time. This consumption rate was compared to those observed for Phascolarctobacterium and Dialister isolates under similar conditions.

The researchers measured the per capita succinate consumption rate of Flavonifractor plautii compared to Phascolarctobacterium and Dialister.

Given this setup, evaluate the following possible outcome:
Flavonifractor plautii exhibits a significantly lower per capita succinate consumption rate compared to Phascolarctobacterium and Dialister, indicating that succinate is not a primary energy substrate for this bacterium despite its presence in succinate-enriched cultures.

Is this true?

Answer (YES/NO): YES